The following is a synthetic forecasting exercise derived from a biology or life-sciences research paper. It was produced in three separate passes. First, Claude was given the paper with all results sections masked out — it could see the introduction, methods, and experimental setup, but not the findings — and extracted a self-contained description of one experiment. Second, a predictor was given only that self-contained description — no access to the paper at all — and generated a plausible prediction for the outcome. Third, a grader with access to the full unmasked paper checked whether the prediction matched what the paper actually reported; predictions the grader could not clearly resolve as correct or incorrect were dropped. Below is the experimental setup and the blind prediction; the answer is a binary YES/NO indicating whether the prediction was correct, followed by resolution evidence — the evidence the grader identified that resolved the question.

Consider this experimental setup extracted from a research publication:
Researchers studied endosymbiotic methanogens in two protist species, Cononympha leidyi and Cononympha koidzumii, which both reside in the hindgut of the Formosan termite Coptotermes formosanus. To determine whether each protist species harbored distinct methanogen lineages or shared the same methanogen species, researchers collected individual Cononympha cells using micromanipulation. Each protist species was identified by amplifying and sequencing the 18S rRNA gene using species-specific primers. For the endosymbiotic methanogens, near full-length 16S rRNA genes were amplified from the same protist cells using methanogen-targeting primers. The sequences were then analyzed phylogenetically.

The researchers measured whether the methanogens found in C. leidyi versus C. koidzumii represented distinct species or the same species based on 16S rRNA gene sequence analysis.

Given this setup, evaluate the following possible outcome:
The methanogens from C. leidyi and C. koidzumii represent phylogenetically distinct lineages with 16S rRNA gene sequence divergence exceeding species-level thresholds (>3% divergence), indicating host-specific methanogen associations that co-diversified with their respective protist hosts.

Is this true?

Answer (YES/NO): NO